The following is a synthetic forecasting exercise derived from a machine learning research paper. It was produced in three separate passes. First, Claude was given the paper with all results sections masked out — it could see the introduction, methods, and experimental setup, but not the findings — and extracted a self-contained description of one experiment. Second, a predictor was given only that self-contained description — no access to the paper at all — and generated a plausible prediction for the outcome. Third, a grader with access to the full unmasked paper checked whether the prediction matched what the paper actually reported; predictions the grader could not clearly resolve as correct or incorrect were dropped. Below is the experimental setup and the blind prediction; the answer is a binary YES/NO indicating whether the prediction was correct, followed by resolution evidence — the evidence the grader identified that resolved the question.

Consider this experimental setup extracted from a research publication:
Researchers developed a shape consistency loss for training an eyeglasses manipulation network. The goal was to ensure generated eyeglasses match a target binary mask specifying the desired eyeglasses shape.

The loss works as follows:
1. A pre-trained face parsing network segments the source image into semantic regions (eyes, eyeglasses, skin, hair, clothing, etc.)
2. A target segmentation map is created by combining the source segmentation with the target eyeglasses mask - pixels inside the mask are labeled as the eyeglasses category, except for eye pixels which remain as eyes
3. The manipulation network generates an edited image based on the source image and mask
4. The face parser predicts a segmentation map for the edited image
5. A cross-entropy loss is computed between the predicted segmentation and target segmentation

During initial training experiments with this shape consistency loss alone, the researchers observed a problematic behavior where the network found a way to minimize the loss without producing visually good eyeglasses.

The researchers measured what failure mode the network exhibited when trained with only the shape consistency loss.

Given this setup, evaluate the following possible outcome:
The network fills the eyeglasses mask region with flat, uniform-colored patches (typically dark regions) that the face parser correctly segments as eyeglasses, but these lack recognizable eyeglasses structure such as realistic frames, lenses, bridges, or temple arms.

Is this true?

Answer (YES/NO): NO